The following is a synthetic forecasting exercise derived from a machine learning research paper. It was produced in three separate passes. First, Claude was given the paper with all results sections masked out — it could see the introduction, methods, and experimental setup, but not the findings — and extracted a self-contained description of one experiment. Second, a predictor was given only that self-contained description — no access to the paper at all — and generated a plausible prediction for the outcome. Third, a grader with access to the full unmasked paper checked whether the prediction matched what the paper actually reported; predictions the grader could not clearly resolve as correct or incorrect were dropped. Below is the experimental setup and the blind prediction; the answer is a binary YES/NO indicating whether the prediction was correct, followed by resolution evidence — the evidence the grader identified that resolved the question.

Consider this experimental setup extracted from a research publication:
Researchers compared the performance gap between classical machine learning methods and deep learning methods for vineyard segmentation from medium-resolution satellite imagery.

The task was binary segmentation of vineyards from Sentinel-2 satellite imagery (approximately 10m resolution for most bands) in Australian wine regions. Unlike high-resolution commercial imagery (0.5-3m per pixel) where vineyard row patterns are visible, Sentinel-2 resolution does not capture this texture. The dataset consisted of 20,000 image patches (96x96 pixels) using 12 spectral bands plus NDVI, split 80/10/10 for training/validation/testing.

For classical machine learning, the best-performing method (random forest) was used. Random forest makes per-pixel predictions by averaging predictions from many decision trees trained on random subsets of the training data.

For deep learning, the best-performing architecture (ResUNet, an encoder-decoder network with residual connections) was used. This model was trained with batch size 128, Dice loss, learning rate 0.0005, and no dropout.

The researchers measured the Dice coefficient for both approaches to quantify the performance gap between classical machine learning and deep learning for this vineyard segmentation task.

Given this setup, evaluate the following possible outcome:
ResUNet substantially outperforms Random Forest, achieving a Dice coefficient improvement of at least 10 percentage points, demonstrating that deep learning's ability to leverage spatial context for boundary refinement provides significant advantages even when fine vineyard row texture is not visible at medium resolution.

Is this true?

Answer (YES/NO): NO